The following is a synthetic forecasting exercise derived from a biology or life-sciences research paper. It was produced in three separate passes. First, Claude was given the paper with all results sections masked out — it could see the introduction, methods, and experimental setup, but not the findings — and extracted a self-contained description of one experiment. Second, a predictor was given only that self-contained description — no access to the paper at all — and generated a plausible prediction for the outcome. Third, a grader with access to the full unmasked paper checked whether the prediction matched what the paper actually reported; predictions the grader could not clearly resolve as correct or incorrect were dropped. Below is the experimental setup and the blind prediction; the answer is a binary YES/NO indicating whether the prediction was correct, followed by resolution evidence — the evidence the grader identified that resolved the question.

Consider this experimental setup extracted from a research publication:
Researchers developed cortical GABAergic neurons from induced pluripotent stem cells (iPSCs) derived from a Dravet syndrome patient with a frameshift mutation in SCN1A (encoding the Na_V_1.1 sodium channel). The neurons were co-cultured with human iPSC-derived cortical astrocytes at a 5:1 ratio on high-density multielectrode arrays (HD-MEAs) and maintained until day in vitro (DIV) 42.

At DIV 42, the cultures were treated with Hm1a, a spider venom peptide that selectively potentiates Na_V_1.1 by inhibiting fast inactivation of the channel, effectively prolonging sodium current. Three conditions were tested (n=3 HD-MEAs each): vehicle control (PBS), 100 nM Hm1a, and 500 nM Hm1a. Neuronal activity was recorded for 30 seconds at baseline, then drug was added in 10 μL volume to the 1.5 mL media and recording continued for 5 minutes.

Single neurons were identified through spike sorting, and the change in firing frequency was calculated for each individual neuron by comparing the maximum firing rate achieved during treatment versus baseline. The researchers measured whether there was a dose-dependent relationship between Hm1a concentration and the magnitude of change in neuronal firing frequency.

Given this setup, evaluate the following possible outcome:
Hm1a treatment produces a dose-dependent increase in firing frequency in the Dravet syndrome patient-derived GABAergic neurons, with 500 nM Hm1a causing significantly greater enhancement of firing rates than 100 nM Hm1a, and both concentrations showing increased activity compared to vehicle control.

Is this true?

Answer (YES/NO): NO